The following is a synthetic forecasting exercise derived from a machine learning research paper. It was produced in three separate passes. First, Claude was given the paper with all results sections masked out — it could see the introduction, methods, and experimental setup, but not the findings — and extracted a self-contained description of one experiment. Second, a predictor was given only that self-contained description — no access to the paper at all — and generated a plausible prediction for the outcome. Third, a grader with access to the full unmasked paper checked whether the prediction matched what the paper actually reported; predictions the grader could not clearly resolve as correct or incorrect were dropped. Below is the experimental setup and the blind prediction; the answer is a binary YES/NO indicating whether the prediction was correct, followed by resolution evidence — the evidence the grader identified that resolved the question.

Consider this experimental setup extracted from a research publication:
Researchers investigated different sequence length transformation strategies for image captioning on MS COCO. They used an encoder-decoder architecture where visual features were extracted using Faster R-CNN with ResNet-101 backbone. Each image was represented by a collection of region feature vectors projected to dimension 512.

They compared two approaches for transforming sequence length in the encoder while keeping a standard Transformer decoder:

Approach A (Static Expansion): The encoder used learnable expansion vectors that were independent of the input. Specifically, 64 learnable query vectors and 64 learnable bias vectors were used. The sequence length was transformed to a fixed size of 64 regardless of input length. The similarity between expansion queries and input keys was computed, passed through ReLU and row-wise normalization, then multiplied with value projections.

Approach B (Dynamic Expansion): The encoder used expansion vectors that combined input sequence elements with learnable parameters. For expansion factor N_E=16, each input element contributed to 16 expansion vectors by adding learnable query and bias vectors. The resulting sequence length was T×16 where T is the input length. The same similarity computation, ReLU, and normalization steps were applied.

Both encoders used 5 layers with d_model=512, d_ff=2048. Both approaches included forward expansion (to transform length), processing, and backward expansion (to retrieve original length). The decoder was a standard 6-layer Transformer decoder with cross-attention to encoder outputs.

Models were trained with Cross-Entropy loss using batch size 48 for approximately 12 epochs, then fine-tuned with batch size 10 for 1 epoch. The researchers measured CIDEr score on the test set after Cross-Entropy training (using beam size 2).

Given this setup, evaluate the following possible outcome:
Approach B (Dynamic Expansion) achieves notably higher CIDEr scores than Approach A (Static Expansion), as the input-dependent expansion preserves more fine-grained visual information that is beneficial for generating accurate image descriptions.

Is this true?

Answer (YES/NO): NO